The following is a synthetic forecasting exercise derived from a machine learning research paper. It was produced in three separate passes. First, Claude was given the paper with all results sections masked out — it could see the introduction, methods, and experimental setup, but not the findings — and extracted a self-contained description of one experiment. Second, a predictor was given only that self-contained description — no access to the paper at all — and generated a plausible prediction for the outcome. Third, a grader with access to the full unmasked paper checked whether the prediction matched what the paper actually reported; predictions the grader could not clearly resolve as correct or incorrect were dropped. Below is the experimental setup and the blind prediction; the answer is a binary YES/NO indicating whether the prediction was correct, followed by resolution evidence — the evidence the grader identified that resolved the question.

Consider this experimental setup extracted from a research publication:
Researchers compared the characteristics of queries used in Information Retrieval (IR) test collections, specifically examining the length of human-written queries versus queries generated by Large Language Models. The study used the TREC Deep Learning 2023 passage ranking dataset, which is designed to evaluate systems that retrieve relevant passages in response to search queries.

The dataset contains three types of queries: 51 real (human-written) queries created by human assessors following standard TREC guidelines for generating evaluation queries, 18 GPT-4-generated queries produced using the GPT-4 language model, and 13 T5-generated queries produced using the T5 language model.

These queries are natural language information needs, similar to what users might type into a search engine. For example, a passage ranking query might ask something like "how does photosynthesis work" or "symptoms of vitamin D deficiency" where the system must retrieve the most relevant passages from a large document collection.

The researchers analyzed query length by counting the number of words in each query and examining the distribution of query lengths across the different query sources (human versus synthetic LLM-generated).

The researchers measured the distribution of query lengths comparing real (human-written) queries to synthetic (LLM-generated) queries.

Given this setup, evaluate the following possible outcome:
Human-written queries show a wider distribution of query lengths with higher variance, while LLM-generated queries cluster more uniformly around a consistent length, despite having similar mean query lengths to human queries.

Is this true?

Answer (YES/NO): NO